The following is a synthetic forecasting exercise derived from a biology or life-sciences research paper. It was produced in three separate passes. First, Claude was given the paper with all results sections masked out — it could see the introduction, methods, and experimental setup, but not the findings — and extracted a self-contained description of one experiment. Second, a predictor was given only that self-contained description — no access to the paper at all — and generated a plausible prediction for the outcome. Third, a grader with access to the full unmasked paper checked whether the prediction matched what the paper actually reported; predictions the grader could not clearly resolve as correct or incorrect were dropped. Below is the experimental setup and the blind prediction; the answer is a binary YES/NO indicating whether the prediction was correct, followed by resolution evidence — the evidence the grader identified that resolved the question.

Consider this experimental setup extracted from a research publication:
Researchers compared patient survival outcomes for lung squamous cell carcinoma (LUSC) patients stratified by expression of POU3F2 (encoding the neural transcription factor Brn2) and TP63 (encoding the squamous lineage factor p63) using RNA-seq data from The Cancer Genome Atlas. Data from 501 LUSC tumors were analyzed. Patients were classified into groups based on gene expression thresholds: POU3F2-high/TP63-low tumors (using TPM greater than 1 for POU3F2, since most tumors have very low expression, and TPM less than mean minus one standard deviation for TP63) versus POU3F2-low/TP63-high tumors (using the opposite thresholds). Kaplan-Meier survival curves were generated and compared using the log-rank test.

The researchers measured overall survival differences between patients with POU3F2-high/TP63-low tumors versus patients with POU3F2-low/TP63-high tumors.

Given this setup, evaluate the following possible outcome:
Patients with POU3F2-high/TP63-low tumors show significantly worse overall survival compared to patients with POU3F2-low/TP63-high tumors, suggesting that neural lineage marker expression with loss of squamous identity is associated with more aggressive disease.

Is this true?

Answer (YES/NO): YES